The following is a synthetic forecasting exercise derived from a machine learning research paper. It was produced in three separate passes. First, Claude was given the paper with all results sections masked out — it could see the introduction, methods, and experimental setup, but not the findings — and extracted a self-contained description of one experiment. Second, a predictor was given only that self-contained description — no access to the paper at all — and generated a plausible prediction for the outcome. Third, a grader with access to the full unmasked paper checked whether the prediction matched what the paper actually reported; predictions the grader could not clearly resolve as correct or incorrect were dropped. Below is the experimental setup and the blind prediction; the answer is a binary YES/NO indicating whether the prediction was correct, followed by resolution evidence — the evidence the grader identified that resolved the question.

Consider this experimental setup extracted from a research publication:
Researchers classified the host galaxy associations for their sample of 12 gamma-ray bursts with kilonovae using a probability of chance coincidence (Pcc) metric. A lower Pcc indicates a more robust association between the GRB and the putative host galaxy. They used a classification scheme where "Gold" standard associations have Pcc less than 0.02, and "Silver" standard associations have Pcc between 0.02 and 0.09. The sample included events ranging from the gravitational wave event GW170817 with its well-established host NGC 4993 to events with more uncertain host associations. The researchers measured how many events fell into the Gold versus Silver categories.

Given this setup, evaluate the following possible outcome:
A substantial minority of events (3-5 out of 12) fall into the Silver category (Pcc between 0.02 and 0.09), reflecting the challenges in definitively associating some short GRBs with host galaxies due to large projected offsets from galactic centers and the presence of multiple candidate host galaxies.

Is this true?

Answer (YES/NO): NO